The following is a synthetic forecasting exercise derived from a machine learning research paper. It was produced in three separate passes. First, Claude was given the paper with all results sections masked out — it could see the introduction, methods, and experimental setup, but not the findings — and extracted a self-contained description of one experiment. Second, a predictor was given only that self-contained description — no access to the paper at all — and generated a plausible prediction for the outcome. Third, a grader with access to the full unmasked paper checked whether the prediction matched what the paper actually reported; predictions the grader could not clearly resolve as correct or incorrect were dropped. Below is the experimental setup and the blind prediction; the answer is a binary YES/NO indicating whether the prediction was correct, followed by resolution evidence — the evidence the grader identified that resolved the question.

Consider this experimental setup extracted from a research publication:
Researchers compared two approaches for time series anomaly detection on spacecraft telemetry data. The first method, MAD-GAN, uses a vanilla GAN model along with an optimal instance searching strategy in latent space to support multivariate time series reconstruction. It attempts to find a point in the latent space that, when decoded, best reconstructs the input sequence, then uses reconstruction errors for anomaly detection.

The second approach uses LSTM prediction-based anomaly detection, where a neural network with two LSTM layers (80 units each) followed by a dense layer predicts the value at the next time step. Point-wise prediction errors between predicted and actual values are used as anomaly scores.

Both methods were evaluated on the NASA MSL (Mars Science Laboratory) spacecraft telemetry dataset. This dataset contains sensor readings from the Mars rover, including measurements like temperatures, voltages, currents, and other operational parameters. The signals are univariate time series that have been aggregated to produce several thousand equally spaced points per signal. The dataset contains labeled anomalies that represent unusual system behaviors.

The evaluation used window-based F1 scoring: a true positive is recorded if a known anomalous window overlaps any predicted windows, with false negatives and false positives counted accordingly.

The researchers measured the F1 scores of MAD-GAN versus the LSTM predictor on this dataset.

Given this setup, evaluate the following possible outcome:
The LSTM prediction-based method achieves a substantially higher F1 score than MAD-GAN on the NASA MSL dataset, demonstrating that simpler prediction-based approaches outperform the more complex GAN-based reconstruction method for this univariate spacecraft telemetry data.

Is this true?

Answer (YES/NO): YES